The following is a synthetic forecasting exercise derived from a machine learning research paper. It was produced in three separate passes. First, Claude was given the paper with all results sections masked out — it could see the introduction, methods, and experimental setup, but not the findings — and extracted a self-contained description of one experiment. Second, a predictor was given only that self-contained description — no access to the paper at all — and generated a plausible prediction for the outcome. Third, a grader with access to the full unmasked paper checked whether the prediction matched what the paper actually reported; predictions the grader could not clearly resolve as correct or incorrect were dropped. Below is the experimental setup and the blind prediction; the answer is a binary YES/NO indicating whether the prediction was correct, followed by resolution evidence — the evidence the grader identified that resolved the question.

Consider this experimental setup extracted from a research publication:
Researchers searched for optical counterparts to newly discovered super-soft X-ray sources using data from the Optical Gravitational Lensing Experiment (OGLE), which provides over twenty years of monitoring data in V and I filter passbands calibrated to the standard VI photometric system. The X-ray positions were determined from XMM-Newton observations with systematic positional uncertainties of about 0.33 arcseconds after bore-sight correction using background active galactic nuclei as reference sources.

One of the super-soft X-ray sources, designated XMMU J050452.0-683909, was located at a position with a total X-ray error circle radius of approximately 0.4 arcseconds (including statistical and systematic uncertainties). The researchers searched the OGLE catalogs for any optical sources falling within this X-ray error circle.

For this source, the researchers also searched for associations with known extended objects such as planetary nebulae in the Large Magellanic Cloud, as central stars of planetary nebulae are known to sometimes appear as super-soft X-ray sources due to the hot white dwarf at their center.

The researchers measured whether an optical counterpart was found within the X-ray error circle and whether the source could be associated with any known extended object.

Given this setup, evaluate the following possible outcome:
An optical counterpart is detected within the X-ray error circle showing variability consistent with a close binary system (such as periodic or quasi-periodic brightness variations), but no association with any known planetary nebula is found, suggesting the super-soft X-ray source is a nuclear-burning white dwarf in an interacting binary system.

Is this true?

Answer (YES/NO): NO